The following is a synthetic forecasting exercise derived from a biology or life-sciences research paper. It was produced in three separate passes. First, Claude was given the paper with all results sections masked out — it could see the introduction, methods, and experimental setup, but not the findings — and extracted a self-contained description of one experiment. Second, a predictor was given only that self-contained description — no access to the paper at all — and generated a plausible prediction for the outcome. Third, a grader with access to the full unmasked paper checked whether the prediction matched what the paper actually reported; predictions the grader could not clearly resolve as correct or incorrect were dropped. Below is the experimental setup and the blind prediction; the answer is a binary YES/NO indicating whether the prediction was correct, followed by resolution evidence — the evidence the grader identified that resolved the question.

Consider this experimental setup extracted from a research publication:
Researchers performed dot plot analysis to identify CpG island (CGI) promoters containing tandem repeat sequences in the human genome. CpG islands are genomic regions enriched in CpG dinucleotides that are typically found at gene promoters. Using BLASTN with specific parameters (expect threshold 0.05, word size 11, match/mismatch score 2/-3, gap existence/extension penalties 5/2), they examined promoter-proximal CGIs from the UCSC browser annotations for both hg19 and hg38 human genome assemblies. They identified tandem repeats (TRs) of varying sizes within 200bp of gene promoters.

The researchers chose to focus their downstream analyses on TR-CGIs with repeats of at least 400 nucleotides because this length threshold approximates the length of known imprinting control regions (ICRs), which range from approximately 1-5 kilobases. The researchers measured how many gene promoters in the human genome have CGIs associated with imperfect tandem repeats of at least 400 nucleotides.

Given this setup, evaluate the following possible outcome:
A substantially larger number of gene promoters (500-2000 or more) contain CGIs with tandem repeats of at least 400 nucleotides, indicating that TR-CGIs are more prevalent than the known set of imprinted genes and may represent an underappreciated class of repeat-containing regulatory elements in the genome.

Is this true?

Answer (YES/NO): NO